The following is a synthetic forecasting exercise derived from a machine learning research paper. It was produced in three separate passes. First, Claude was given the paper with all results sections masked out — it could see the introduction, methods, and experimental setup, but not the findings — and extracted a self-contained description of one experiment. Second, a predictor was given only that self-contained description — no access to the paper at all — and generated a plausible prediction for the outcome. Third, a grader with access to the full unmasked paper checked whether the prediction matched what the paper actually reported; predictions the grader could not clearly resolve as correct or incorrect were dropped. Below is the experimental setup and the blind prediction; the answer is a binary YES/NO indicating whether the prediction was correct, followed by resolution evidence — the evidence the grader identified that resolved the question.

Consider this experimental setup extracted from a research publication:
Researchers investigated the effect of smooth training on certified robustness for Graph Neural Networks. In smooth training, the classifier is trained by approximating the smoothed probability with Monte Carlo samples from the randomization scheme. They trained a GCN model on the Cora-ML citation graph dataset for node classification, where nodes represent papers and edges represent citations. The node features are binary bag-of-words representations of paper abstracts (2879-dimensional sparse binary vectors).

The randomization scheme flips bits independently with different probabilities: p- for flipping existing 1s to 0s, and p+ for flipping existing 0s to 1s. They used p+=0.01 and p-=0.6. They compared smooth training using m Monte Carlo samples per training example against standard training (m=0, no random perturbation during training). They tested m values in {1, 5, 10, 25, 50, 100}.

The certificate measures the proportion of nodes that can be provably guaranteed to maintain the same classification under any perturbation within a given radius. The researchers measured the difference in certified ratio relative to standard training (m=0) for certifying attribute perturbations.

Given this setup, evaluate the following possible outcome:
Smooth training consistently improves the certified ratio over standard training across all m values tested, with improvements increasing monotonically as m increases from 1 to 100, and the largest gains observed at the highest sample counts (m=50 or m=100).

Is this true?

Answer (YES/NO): NO